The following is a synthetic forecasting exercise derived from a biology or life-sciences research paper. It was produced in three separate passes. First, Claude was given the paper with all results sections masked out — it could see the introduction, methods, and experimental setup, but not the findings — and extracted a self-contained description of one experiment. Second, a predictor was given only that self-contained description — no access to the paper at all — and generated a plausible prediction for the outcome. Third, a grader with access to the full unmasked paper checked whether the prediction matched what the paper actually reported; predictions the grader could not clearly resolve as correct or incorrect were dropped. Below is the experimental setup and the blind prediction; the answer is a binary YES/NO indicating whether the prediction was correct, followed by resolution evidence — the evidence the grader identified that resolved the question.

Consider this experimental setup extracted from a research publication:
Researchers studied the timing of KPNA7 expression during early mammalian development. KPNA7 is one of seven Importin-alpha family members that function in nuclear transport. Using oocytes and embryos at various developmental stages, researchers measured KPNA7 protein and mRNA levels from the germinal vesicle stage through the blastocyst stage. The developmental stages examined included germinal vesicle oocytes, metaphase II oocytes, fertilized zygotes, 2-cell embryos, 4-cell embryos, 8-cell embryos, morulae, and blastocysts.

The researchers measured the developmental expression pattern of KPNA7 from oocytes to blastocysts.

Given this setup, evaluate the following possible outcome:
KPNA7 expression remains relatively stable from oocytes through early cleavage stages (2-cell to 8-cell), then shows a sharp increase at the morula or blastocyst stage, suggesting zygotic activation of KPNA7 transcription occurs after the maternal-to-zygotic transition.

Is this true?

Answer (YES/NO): NO